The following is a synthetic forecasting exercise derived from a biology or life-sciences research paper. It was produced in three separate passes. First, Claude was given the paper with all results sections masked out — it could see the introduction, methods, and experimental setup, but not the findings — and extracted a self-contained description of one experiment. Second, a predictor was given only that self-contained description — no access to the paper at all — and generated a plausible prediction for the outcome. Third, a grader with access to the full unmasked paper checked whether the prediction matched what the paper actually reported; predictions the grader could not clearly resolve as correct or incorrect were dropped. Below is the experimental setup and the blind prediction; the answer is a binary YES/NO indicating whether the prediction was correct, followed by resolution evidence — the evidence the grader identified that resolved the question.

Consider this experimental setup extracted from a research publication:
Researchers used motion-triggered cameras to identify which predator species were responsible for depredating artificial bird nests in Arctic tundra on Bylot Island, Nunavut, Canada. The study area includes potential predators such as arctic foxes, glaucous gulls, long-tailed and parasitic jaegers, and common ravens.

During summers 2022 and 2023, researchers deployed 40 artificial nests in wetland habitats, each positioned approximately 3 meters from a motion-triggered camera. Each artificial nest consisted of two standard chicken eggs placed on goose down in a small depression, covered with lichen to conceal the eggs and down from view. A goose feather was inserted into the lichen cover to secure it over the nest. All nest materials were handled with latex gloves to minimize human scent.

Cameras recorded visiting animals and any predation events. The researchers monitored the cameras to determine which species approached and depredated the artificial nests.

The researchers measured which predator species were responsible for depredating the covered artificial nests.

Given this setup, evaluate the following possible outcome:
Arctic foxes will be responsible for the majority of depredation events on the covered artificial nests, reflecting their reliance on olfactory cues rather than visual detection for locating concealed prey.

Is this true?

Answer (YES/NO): YES